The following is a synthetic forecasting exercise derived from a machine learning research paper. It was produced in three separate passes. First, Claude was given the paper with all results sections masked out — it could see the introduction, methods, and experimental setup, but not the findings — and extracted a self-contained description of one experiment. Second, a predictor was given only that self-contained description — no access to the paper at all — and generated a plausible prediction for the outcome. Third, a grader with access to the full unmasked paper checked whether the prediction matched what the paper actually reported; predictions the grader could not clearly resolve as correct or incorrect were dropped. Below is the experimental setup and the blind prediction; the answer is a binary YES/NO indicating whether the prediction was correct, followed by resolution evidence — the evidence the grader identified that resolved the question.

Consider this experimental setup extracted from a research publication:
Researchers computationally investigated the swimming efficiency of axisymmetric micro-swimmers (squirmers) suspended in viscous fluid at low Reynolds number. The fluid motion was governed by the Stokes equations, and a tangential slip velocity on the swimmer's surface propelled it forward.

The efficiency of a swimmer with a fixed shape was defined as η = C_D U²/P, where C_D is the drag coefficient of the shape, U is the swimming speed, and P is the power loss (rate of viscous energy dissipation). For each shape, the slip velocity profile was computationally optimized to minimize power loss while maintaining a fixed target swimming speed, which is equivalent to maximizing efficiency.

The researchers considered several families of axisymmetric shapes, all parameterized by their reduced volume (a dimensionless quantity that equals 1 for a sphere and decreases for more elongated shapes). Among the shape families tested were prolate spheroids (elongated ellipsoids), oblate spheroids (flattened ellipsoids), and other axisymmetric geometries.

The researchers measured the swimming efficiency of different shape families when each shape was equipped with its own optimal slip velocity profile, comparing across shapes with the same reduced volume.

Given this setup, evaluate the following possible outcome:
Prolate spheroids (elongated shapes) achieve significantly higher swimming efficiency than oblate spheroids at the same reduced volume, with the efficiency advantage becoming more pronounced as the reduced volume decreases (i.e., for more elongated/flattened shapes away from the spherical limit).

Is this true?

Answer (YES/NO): YES